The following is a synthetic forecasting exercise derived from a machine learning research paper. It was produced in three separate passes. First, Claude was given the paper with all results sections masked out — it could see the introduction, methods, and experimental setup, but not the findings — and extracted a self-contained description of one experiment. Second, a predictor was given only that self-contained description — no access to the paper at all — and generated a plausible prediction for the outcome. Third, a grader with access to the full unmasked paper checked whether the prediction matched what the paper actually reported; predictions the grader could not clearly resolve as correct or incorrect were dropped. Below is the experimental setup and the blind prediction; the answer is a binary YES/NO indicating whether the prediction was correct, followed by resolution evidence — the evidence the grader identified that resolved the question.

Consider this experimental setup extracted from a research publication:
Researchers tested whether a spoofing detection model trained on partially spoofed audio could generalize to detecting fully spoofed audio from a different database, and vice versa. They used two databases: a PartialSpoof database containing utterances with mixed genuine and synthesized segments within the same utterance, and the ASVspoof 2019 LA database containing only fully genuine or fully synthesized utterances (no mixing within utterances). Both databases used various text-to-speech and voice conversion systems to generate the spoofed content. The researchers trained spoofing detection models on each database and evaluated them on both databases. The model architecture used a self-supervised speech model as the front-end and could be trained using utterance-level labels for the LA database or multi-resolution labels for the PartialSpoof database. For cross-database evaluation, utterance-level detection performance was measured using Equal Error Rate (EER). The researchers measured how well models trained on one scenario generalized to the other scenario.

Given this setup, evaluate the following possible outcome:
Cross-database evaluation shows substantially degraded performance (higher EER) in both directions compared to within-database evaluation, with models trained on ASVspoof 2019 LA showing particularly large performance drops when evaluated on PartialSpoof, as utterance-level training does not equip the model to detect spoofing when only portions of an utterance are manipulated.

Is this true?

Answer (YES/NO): NO